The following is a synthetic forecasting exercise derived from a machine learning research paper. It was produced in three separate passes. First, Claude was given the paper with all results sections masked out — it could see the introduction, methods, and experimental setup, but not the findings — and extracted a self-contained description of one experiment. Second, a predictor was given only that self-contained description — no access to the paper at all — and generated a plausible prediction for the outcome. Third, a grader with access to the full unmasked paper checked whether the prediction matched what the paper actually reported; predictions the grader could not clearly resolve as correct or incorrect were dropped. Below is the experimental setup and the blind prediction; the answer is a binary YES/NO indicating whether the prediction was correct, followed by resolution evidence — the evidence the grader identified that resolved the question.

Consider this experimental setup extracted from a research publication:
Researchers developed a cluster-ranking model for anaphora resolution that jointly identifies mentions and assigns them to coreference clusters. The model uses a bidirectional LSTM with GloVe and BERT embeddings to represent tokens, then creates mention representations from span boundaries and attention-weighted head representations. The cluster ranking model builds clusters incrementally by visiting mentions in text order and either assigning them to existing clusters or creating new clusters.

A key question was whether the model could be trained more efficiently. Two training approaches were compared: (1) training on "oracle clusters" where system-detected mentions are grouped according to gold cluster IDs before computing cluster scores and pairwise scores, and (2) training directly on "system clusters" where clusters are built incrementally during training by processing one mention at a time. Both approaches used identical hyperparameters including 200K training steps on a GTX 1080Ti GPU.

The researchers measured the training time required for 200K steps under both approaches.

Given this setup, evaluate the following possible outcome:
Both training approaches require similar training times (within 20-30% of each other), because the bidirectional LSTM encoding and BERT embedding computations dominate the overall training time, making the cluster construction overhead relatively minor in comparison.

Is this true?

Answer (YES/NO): NO